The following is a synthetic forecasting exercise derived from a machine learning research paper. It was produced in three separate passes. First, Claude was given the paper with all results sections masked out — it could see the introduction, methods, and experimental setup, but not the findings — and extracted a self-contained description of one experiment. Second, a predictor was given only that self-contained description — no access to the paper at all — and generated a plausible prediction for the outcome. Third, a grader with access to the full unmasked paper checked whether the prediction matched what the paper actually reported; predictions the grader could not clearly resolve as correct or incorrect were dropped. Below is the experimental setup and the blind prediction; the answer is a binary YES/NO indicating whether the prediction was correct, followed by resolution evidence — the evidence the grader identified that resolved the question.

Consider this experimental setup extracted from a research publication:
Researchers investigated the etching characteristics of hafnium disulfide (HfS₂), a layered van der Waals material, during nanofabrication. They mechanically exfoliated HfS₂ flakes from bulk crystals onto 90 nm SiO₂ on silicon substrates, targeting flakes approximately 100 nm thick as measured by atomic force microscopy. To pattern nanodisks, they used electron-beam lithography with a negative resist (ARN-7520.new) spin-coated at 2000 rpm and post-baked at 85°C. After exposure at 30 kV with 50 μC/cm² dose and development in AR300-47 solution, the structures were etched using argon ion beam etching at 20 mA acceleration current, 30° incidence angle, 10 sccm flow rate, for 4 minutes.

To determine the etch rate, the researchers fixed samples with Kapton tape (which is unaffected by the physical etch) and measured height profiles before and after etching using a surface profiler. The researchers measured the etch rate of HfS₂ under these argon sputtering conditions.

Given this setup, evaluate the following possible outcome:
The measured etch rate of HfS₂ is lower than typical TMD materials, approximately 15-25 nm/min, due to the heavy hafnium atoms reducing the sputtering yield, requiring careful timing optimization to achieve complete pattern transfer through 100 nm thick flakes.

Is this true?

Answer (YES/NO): NO